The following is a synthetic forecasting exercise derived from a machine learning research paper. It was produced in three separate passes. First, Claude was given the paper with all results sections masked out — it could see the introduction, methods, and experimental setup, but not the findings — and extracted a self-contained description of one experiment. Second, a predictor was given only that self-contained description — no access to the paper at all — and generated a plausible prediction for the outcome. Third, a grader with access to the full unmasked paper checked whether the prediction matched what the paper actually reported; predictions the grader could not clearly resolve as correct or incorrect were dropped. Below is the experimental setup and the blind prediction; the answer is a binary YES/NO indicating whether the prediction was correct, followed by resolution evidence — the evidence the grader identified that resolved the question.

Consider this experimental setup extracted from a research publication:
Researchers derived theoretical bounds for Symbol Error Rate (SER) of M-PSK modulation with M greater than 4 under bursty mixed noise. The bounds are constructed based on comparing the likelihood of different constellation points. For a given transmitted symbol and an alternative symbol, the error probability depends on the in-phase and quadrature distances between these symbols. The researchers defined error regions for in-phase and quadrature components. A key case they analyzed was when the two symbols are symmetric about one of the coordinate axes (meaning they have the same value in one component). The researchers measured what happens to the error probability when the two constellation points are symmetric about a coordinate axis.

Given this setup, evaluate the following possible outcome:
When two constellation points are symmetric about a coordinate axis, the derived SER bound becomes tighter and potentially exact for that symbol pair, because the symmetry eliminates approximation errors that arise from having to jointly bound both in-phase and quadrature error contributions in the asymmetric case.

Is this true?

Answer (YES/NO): YES